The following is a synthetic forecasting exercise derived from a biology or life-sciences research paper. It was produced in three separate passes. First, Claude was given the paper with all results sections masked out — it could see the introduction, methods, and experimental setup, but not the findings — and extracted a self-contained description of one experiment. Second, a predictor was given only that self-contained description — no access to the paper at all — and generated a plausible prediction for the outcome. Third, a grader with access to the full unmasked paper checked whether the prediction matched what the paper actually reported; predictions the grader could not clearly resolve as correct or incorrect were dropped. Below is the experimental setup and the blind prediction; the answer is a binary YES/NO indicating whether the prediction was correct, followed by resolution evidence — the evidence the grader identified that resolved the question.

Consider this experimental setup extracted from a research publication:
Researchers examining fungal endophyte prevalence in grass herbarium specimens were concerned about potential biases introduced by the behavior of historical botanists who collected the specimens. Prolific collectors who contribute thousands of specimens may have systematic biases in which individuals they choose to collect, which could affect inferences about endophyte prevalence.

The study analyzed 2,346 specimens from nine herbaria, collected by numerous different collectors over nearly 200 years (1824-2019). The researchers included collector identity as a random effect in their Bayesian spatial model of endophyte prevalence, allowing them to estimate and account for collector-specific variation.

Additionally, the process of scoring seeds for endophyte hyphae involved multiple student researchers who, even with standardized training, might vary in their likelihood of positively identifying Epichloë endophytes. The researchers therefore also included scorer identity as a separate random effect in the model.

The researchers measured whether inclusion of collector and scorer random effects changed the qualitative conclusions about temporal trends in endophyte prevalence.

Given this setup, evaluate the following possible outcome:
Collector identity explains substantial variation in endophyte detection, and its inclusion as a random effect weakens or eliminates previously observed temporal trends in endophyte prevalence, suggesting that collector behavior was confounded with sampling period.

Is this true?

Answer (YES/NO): NO